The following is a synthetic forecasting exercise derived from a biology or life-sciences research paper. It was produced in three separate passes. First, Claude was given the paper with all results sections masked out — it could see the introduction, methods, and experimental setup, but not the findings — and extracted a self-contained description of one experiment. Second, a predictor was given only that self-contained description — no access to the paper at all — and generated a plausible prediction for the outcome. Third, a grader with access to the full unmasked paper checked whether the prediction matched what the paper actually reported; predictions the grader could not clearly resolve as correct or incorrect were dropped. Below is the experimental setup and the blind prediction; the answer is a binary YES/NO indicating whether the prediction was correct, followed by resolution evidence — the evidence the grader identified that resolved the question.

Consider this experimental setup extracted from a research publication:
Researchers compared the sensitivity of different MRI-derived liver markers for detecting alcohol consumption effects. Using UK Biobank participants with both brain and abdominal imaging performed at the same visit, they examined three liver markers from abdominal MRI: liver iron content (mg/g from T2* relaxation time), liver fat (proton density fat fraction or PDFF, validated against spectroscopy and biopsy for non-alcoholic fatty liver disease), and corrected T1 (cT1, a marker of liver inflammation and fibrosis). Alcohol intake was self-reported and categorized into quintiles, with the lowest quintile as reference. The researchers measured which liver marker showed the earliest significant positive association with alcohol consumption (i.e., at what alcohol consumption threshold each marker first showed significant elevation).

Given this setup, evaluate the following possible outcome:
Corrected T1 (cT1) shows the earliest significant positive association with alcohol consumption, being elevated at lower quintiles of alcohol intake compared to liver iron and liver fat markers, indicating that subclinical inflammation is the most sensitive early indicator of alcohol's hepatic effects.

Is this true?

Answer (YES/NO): NO